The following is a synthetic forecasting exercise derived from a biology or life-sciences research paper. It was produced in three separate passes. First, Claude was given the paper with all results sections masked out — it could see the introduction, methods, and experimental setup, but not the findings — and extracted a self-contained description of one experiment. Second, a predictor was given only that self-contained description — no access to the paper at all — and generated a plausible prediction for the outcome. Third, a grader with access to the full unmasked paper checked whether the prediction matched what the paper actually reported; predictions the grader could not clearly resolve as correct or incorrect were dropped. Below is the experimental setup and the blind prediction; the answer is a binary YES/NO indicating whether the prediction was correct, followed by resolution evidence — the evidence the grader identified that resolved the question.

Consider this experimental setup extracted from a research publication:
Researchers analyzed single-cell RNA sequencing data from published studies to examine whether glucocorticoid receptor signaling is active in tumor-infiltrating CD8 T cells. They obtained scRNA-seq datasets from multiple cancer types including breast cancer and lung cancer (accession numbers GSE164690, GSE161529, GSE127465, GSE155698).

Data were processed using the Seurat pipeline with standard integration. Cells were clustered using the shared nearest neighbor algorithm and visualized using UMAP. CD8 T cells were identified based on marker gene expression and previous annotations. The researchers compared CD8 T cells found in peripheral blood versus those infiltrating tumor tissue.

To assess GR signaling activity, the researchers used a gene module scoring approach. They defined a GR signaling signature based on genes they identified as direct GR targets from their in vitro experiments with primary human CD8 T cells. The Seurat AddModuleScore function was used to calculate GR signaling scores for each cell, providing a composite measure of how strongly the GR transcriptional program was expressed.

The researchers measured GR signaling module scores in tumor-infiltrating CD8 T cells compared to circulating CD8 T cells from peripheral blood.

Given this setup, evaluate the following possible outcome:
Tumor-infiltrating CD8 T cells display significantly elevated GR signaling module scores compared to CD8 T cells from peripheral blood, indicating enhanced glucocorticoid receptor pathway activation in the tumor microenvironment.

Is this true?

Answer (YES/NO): YES